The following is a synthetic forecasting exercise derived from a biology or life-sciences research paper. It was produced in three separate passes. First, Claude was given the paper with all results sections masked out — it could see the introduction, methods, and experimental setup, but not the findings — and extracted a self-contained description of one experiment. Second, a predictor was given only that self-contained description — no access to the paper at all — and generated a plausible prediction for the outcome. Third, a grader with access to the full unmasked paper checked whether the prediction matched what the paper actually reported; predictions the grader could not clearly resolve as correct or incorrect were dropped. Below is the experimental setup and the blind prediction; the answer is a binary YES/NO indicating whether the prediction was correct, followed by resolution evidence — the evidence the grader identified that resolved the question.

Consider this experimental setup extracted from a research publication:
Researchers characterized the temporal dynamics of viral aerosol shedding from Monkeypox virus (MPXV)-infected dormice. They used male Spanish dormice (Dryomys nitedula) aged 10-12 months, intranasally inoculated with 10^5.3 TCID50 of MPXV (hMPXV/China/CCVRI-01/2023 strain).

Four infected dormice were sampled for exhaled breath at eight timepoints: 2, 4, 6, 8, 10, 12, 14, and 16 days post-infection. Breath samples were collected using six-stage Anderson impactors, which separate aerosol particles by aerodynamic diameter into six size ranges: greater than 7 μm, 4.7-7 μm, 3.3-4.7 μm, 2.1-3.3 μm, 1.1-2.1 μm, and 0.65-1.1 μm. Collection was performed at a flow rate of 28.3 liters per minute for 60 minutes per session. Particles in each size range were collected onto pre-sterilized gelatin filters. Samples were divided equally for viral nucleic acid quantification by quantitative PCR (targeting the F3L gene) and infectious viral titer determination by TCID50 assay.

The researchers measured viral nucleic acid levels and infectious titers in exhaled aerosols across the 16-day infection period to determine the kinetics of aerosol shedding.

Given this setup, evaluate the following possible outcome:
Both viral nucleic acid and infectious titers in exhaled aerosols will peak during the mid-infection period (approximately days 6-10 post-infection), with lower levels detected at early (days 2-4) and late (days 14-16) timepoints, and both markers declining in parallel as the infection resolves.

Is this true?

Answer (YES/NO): NO